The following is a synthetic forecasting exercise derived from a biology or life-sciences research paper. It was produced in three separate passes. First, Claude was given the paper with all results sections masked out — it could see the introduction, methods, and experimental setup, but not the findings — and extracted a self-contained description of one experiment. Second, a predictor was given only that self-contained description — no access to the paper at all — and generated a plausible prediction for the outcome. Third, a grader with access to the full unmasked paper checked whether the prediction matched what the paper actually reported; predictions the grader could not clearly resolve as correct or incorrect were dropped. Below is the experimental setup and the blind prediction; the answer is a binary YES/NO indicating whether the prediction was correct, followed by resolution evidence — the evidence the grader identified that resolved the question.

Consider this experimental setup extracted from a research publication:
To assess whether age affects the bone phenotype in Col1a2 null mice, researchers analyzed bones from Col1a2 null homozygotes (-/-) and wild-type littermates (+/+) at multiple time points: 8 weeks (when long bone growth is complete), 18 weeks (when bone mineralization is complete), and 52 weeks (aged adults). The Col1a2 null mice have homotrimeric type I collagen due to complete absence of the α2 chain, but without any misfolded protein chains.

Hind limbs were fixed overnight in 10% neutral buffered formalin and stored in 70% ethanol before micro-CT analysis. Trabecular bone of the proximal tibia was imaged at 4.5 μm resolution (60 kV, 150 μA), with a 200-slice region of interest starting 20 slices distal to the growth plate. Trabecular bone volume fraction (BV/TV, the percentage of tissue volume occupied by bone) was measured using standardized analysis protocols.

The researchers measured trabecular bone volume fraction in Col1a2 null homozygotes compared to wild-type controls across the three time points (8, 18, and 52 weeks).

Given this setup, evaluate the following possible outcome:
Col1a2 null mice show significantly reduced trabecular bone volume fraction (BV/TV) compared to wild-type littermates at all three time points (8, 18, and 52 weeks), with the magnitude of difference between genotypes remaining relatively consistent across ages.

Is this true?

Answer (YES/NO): NO